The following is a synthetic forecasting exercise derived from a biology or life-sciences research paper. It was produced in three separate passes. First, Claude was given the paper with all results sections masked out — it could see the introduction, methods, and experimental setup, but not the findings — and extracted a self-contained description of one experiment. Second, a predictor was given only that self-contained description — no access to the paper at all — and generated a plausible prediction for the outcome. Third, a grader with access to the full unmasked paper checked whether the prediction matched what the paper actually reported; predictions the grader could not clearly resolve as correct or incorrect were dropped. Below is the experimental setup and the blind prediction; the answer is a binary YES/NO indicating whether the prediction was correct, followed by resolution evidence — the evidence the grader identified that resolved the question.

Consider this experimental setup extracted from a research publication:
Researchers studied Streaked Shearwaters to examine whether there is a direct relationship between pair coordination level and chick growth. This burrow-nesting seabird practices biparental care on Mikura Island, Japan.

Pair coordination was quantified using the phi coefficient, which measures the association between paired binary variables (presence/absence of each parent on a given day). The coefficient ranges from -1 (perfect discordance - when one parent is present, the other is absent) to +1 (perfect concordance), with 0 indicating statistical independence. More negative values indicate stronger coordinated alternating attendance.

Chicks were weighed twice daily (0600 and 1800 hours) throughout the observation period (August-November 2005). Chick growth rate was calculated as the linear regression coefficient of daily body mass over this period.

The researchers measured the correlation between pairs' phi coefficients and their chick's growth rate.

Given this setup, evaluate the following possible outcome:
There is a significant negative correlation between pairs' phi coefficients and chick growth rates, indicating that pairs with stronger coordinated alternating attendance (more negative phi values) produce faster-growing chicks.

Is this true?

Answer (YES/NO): NO